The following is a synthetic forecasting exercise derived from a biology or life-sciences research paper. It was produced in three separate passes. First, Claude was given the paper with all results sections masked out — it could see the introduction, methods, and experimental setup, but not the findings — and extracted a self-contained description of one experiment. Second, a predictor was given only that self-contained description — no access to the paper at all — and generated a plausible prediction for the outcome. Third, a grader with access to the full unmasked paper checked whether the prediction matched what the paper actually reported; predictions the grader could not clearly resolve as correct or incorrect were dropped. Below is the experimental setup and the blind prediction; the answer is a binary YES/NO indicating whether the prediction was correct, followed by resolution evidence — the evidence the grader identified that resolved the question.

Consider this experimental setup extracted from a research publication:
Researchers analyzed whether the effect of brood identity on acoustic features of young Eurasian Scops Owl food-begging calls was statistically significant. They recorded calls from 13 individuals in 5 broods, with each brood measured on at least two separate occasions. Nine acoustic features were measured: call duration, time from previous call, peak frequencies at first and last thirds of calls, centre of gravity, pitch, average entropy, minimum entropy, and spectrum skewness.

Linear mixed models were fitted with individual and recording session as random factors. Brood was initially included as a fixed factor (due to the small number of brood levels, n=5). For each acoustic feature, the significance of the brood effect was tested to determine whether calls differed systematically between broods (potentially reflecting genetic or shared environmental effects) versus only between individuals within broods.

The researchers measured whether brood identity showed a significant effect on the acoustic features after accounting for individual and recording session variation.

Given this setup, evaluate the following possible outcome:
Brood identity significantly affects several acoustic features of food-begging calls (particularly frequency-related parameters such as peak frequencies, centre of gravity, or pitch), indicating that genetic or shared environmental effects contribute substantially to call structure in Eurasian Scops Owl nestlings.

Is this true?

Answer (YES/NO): NO